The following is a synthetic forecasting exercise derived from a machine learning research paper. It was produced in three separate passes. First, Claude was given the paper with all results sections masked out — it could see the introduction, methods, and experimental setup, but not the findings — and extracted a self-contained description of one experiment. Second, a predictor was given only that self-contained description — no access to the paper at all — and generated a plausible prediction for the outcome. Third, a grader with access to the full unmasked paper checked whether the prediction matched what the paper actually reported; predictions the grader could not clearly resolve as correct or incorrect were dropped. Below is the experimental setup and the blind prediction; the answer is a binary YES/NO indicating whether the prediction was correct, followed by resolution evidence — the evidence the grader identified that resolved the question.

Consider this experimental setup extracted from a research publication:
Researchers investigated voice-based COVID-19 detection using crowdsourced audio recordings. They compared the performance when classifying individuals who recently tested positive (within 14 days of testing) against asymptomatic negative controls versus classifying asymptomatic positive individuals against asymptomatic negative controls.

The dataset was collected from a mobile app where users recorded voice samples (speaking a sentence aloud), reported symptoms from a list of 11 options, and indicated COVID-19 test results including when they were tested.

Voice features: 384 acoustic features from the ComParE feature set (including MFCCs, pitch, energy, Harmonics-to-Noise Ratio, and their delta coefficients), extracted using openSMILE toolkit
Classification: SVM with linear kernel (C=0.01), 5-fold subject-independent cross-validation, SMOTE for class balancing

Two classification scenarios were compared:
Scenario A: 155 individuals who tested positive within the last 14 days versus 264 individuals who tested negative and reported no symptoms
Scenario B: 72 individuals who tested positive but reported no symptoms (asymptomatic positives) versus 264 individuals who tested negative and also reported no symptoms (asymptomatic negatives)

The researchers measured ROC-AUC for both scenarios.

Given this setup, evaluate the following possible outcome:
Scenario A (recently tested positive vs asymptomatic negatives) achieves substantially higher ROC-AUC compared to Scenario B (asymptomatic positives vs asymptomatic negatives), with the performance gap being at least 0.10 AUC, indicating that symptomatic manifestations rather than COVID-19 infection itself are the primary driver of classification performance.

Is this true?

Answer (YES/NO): YES